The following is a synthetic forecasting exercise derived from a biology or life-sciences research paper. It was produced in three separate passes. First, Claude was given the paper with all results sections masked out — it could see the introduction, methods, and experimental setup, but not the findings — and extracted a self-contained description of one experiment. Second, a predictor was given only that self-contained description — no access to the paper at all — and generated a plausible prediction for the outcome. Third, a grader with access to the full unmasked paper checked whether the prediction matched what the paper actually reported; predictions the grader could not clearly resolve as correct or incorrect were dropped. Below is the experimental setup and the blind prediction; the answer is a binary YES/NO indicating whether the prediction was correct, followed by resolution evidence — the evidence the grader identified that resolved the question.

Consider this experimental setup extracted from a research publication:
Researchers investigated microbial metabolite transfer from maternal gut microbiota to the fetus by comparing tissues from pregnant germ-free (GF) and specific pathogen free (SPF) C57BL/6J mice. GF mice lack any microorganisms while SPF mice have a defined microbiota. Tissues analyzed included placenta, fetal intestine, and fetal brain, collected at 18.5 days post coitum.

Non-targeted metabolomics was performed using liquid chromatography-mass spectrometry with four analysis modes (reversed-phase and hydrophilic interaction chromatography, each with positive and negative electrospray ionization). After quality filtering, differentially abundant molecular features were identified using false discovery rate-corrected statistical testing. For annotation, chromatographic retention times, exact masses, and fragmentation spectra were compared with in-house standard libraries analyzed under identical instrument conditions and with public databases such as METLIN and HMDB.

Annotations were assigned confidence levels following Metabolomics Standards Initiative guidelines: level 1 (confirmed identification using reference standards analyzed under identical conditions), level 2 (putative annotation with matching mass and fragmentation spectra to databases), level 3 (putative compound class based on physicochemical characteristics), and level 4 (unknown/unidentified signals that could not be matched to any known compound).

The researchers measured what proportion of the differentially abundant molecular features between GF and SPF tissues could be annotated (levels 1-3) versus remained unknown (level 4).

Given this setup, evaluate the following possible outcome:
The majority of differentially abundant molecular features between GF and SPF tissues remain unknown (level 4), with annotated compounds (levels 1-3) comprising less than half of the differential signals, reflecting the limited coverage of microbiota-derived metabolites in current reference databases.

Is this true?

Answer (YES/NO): YES